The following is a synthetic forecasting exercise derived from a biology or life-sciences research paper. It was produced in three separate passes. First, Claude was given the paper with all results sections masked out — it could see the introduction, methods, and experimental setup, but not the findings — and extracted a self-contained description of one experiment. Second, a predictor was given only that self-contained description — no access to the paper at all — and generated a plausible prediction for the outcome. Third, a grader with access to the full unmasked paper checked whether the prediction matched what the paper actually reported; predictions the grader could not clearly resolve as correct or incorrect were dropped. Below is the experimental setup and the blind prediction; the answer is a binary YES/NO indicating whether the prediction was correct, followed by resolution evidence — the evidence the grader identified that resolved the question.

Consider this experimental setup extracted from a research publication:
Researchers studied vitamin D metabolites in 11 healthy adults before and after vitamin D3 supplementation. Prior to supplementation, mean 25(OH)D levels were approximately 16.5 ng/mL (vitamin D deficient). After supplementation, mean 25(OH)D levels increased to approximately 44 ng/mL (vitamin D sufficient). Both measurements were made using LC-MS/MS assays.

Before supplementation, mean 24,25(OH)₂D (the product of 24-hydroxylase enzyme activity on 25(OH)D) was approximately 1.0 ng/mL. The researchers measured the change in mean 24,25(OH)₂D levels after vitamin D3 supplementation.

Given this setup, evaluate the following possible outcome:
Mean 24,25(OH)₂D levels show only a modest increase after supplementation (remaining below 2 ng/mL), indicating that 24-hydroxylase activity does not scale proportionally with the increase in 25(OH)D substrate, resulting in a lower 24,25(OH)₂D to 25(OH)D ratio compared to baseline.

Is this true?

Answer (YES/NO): NO